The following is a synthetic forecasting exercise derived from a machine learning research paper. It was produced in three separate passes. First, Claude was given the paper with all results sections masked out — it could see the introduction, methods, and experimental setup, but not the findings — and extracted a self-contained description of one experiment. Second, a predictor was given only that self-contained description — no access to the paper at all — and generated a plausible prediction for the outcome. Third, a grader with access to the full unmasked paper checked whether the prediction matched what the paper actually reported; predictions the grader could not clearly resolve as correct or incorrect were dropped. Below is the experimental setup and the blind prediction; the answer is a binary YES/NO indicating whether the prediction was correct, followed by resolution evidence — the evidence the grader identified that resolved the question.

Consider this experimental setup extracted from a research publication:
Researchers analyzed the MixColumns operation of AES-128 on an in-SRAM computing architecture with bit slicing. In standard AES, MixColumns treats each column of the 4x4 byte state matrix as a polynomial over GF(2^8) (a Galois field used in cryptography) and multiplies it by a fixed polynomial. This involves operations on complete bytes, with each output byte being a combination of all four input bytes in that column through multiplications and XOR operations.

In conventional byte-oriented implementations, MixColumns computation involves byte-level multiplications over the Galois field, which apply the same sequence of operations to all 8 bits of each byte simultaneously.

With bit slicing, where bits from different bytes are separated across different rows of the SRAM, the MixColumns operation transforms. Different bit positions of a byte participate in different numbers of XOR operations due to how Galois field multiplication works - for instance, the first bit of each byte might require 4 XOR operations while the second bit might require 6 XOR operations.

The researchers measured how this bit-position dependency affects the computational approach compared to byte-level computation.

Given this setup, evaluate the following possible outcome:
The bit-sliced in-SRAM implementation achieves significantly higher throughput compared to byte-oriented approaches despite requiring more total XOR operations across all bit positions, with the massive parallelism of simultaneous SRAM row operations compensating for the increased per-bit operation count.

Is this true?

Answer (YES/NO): NO